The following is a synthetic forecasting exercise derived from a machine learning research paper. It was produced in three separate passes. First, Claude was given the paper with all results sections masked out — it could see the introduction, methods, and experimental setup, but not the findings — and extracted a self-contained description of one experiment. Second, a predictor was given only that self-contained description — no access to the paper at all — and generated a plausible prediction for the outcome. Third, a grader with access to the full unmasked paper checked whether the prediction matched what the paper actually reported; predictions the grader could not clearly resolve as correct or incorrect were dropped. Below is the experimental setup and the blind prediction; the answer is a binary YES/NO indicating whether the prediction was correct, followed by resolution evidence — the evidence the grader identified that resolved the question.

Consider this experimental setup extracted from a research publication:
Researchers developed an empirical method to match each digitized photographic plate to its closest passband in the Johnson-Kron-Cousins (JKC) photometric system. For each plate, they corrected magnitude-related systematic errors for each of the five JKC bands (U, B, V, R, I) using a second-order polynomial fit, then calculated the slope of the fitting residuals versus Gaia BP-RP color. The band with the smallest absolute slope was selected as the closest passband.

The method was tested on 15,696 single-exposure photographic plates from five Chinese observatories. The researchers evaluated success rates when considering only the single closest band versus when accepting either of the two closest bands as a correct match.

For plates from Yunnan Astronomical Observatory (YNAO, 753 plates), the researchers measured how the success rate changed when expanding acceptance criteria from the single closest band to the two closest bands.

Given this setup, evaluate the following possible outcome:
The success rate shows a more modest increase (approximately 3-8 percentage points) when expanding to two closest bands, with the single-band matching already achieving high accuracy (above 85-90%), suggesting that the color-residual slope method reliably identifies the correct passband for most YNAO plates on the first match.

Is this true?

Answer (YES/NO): NO